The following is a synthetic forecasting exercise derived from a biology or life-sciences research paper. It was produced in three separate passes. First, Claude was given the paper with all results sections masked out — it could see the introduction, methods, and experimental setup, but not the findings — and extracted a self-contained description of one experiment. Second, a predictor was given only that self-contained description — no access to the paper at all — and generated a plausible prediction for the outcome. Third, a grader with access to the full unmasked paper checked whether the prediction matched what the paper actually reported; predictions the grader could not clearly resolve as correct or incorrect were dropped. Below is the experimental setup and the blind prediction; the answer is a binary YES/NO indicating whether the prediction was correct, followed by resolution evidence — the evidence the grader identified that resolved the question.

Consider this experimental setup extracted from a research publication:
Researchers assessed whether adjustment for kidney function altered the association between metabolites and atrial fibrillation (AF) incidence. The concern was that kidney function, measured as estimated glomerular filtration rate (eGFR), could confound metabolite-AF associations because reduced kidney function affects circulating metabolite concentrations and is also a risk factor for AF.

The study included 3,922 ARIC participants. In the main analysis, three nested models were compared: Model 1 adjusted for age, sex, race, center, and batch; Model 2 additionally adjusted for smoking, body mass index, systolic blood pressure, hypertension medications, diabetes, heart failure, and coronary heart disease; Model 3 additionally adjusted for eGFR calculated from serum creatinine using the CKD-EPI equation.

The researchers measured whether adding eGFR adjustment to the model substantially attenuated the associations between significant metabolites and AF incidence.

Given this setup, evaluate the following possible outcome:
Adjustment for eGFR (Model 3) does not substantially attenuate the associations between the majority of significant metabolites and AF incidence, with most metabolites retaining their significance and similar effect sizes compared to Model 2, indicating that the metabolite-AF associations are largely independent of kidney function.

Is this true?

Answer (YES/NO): YES